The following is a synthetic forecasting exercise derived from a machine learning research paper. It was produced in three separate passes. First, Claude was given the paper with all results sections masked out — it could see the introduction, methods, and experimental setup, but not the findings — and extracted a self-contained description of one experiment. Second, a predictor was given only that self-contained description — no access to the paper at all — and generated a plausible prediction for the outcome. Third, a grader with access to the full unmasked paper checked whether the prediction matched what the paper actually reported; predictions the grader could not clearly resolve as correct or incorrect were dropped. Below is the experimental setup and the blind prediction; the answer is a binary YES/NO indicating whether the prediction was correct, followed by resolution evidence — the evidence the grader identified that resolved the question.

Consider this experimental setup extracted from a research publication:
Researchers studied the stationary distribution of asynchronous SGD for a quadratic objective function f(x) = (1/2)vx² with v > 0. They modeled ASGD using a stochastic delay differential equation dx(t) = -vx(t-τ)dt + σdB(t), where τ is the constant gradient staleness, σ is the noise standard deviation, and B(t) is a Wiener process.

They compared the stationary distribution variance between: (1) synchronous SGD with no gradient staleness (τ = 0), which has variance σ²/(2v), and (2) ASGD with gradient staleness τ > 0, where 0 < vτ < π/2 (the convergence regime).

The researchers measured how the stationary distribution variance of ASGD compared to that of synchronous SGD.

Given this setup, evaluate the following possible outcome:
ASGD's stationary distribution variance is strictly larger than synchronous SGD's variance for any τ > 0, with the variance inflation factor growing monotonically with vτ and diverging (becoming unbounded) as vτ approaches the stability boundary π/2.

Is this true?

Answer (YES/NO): YES